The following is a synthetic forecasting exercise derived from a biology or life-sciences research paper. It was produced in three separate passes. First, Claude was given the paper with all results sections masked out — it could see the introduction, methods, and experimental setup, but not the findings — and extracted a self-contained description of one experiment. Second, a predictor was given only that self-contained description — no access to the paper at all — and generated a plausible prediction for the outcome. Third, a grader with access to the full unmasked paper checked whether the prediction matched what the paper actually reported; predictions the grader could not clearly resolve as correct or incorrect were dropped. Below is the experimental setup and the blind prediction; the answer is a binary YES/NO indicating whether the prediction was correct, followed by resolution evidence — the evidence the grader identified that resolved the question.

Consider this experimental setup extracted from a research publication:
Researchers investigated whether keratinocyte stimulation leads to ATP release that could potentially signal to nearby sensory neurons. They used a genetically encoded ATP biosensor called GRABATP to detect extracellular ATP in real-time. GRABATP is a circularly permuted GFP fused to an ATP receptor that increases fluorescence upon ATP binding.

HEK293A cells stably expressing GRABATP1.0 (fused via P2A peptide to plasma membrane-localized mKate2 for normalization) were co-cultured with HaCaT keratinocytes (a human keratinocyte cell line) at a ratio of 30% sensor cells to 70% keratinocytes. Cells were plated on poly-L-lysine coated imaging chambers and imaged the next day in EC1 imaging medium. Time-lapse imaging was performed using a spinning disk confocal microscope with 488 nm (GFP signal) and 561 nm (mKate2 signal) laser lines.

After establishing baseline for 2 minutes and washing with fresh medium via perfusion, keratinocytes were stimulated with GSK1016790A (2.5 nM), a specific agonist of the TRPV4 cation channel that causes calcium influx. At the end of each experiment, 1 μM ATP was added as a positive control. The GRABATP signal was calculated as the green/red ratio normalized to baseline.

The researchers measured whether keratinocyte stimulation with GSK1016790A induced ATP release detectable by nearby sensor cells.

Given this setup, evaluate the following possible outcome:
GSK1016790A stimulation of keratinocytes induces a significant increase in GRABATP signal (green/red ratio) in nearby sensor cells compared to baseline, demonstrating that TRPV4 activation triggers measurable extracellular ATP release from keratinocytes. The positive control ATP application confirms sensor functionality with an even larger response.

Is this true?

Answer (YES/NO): YES